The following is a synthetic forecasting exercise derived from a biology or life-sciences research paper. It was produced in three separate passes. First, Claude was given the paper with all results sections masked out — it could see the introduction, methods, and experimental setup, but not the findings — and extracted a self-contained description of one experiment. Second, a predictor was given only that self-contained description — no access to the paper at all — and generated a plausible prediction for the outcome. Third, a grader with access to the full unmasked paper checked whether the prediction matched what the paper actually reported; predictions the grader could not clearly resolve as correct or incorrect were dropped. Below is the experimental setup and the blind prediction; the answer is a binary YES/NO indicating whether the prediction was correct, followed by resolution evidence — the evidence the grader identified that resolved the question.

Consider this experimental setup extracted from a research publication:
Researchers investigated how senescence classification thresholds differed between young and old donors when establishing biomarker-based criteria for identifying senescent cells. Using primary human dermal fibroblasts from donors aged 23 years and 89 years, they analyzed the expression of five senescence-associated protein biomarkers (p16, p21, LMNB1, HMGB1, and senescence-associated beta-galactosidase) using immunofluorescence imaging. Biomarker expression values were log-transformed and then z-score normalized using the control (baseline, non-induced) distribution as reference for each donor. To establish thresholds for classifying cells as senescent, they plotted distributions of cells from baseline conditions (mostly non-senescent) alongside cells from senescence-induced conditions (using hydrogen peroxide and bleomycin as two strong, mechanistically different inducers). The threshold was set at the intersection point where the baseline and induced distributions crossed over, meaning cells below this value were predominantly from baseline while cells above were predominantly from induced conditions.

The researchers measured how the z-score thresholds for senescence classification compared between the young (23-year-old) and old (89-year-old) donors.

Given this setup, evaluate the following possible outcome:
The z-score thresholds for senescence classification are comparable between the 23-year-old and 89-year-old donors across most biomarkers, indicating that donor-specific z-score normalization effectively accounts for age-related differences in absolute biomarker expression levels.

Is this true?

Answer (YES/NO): NO